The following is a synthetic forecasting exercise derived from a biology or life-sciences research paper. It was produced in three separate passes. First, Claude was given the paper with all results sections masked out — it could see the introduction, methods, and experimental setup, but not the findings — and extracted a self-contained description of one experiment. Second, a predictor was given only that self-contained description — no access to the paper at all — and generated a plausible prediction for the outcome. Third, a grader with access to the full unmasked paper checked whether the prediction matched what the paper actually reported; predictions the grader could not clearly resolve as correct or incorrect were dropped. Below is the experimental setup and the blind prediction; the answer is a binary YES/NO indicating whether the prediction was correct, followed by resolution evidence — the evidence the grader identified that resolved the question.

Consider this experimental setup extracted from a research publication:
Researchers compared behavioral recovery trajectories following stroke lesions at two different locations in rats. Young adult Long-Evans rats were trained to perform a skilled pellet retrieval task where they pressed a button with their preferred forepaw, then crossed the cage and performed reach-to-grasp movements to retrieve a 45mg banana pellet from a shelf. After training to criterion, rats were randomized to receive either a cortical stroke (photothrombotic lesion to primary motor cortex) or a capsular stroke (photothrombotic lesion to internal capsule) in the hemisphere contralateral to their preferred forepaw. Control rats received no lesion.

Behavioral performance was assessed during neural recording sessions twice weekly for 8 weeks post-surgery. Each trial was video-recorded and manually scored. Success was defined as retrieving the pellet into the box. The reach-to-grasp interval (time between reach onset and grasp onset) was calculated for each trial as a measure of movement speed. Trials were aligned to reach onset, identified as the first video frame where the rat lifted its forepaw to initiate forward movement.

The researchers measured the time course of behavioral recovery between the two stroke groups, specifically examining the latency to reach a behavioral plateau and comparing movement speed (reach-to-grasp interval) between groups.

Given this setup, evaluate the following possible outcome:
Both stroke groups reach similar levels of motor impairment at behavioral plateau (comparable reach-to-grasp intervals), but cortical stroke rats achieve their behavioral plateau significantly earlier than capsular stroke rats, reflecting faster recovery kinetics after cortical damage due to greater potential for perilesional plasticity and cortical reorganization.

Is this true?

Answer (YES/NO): NO